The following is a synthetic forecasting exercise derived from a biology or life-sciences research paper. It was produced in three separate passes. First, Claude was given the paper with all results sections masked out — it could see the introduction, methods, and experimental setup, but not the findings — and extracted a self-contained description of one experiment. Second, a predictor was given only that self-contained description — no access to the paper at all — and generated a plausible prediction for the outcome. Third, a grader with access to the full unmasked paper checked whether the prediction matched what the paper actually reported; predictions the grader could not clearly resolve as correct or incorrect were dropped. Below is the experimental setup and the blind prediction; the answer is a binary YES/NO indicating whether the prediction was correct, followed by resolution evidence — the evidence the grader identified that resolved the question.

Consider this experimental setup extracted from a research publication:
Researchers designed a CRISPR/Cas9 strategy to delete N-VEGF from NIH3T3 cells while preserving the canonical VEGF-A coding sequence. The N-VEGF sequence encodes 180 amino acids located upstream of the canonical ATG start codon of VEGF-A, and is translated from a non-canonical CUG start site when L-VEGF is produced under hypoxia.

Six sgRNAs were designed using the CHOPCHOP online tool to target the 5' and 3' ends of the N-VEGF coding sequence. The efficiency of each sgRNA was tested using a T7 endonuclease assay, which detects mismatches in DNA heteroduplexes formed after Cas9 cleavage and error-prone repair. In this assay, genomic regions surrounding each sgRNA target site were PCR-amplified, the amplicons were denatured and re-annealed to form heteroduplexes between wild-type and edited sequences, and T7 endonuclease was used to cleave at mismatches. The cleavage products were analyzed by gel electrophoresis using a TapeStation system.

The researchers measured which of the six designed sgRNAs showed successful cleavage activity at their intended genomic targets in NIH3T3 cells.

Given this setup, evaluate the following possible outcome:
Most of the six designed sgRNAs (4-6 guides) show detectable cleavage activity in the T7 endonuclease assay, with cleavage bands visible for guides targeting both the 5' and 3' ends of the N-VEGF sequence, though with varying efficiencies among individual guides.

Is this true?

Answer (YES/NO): NO